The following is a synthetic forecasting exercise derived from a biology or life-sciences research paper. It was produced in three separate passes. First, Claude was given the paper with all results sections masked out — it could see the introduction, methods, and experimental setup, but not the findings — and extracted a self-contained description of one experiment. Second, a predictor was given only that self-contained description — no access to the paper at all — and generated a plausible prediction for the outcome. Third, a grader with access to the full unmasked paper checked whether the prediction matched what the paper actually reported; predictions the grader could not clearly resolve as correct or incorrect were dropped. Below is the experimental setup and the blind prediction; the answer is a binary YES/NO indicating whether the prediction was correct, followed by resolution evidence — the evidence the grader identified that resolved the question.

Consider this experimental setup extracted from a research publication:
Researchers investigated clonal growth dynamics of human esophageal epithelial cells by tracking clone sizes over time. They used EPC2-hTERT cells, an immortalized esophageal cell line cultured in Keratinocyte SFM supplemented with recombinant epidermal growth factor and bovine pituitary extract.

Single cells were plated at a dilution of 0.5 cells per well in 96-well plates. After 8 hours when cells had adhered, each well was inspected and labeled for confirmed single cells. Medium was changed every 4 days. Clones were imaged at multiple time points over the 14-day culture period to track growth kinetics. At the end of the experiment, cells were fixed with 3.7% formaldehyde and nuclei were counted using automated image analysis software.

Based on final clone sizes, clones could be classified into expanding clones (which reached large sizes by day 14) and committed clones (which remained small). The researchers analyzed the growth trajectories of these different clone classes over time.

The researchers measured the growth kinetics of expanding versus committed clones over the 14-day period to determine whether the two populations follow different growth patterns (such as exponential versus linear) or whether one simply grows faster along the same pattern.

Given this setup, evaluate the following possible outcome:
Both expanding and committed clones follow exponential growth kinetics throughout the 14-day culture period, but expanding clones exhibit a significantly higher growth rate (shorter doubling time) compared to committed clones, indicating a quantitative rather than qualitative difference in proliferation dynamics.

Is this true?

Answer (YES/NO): NO